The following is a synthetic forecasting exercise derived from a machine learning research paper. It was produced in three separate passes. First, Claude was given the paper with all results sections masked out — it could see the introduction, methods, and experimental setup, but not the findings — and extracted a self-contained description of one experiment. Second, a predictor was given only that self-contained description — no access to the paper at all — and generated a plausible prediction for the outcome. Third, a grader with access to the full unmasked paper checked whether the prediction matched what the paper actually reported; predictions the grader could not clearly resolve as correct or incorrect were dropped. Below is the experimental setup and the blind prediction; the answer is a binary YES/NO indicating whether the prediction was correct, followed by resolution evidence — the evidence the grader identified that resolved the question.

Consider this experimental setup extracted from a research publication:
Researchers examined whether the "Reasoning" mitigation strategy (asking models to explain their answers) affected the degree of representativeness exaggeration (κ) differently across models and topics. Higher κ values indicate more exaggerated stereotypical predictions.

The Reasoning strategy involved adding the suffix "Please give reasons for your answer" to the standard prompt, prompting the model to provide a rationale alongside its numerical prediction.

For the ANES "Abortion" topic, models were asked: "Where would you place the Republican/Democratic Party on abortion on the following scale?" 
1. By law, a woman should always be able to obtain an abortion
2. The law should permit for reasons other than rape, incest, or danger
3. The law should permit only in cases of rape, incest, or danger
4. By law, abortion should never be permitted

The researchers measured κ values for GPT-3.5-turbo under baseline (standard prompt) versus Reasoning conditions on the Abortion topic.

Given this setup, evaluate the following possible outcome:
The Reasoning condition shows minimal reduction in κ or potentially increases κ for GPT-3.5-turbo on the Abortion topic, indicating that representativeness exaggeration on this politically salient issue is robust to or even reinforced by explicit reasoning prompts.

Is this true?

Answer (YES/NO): YES